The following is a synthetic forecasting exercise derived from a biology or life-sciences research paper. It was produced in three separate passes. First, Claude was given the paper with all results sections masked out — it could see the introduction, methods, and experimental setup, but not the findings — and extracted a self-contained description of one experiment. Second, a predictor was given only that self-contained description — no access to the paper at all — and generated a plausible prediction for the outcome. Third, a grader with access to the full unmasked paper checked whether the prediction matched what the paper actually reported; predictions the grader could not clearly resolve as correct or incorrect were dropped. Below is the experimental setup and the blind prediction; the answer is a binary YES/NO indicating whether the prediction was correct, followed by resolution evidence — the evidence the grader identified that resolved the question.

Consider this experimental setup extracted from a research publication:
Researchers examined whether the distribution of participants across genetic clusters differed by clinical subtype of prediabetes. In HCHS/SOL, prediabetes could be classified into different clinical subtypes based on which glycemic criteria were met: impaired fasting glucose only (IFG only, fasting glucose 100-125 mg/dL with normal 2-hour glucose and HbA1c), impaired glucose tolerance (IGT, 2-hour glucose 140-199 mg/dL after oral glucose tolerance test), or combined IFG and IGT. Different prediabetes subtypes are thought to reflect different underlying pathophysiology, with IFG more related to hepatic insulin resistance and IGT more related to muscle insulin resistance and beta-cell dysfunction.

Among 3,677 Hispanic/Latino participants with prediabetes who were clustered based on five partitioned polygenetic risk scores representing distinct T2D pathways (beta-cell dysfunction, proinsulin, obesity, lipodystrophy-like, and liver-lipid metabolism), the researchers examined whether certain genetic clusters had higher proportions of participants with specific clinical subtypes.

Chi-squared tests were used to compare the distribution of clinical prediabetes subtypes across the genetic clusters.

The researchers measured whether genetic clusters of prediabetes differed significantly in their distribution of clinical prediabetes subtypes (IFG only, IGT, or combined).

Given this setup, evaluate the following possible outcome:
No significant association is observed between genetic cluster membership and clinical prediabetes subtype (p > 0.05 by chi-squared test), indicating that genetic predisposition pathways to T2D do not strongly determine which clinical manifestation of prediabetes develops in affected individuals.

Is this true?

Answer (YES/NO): YES